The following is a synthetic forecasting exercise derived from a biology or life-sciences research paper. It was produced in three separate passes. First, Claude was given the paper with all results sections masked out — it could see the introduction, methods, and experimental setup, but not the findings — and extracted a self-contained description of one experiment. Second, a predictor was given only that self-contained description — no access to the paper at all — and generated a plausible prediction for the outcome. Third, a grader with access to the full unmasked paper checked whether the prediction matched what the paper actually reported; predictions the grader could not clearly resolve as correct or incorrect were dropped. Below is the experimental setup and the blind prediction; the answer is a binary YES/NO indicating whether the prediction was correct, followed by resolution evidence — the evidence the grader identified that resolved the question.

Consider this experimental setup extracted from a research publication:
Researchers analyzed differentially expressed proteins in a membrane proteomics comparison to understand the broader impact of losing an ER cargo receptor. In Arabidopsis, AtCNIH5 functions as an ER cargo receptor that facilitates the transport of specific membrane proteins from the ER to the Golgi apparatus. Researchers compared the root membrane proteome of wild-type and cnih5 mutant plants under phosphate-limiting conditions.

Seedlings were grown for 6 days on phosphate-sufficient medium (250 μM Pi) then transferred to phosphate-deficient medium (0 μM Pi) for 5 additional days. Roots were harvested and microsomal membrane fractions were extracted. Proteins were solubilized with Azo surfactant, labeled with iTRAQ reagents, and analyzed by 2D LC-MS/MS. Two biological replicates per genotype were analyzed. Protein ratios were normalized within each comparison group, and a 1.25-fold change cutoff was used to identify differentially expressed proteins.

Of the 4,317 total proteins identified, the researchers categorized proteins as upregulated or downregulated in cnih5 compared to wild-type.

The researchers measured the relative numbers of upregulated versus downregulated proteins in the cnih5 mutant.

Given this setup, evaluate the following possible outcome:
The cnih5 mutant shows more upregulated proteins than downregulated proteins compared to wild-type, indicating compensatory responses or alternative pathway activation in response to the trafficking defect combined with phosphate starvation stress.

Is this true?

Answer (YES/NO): YES